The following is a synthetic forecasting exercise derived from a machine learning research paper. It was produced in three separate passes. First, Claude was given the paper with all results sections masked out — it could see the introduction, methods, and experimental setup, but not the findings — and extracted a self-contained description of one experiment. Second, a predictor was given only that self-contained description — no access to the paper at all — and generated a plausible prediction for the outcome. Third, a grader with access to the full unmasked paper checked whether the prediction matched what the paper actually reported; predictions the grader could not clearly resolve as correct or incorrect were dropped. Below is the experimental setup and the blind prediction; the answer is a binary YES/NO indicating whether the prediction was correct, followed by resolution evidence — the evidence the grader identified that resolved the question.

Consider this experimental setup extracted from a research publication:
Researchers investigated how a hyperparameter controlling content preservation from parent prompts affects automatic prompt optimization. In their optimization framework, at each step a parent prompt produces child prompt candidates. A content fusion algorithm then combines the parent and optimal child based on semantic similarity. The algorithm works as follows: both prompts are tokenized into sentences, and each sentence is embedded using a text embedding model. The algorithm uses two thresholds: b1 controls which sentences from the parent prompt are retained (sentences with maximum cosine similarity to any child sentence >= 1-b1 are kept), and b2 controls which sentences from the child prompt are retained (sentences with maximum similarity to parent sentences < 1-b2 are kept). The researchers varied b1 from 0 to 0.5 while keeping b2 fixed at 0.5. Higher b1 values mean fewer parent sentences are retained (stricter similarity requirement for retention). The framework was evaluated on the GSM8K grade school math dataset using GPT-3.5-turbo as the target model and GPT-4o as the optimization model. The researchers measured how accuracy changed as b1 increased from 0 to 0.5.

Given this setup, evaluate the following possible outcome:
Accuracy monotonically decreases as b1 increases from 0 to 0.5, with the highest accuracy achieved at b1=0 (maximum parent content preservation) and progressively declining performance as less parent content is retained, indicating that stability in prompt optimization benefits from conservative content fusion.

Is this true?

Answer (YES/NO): YES